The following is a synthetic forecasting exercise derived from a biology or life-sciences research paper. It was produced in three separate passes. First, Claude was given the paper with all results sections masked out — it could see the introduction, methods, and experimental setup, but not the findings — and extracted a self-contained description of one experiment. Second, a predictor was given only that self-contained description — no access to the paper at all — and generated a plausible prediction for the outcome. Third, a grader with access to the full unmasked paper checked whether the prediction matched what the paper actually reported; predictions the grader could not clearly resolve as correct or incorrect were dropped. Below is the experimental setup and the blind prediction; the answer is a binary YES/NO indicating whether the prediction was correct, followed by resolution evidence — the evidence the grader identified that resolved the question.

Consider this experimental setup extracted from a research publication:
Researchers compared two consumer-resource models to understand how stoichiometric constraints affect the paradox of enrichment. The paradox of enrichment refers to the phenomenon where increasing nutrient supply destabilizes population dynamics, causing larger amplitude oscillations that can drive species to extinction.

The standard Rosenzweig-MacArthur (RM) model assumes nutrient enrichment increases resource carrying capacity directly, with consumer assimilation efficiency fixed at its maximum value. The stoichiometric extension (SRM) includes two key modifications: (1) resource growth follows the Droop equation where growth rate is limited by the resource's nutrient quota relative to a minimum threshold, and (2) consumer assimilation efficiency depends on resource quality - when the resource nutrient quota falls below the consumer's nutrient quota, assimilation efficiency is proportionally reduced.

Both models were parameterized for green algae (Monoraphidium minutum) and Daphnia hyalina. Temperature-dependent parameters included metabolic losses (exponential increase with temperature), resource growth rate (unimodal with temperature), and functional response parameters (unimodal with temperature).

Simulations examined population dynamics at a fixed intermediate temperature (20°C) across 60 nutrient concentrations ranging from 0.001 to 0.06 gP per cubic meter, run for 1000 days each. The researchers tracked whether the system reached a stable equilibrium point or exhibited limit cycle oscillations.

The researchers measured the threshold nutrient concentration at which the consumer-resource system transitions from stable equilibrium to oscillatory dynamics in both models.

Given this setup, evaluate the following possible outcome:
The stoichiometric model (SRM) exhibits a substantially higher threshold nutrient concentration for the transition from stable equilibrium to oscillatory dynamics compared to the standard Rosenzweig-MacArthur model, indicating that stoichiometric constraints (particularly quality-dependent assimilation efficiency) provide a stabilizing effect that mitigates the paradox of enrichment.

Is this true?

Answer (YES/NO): YES